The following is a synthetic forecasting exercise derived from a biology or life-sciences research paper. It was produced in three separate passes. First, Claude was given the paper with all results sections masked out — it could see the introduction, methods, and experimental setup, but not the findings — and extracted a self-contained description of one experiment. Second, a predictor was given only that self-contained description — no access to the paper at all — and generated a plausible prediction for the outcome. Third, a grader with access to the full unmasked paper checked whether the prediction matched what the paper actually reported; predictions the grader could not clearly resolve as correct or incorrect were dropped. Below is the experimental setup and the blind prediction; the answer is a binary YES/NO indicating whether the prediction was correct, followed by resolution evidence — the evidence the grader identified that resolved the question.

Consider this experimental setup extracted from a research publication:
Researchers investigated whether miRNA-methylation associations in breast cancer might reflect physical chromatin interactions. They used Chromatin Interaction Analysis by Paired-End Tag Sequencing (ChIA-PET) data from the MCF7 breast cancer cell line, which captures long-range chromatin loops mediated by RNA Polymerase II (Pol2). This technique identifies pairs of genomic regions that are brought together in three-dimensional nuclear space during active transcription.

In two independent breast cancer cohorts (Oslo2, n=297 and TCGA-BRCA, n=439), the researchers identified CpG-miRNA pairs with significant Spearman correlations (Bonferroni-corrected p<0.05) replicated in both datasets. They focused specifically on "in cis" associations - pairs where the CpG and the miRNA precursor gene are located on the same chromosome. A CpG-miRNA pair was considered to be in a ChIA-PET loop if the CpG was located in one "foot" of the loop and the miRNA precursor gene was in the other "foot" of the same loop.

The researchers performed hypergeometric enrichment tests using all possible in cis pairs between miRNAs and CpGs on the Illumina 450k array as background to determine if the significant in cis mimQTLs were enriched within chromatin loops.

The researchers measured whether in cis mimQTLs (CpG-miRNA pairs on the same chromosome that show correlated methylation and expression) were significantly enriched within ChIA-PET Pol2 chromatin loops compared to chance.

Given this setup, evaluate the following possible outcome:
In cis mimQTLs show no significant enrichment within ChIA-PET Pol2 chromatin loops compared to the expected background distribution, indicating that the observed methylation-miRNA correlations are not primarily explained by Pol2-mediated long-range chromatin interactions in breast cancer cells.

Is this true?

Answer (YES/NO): NO